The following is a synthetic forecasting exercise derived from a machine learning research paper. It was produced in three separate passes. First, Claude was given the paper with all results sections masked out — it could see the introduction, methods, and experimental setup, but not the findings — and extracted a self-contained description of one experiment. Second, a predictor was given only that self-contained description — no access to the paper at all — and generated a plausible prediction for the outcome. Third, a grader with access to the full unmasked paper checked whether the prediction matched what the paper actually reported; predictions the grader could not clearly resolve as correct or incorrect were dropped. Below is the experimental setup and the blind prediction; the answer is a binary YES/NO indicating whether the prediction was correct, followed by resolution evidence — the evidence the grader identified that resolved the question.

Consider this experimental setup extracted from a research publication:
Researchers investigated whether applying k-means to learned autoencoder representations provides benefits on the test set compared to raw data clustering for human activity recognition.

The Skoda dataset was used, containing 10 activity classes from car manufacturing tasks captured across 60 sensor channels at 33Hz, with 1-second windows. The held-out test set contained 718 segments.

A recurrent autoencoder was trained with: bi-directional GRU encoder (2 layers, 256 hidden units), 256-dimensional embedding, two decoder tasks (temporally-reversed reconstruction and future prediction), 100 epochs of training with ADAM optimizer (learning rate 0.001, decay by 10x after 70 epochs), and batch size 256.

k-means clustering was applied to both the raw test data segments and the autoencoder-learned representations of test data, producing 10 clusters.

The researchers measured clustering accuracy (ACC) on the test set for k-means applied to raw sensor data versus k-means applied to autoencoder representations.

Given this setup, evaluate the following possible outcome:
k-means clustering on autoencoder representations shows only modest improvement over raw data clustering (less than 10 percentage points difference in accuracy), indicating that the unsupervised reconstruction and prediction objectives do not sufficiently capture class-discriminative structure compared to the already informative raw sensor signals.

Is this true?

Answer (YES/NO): YES